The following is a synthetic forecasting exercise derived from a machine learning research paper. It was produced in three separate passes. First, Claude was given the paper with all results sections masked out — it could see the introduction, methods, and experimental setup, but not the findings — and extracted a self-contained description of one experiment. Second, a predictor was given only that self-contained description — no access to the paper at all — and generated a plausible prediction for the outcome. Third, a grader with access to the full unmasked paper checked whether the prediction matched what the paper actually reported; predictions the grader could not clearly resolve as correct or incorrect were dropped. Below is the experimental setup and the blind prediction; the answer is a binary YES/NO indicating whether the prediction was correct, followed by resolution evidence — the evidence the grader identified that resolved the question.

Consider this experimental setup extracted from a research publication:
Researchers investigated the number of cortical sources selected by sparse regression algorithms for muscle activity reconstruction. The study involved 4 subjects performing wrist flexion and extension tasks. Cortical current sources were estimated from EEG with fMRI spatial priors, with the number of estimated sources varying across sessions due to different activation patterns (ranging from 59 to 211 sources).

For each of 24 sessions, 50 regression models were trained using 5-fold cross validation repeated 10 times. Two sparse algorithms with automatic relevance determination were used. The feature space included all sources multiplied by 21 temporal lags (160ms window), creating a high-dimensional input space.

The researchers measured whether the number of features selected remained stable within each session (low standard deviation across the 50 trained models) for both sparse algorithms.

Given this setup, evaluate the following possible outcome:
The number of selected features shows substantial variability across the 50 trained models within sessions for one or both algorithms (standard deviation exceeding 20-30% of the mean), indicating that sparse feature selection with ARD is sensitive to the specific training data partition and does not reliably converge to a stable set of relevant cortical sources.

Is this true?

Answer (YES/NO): NO